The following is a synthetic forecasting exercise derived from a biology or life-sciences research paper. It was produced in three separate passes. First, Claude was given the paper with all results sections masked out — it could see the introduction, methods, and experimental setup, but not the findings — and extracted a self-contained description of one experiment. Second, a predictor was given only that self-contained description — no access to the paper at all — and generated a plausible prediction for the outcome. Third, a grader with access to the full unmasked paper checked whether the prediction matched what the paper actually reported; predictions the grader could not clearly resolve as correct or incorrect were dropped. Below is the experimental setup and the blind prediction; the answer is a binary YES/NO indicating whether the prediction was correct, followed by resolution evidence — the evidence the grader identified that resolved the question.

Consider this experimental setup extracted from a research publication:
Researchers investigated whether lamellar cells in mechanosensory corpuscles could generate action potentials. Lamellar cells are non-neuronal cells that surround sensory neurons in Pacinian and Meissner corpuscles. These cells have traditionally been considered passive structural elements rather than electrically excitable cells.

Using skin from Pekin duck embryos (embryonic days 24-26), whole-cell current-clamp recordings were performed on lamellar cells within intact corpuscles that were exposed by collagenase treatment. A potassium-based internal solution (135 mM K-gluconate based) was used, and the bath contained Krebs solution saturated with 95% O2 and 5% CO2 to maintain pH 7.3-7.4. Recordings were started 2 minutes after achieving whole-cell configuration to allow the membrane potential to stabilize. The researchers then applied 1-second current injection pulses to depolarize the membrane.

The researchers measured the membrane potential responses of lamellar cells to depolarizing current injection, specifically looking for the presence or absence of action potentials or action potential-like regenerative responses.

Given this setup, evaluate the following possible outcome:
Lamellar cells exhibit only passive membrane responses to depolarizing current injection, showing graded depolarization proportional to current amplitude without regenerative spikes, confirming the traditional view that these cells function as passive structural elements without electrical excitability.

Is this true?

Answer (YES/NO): NO